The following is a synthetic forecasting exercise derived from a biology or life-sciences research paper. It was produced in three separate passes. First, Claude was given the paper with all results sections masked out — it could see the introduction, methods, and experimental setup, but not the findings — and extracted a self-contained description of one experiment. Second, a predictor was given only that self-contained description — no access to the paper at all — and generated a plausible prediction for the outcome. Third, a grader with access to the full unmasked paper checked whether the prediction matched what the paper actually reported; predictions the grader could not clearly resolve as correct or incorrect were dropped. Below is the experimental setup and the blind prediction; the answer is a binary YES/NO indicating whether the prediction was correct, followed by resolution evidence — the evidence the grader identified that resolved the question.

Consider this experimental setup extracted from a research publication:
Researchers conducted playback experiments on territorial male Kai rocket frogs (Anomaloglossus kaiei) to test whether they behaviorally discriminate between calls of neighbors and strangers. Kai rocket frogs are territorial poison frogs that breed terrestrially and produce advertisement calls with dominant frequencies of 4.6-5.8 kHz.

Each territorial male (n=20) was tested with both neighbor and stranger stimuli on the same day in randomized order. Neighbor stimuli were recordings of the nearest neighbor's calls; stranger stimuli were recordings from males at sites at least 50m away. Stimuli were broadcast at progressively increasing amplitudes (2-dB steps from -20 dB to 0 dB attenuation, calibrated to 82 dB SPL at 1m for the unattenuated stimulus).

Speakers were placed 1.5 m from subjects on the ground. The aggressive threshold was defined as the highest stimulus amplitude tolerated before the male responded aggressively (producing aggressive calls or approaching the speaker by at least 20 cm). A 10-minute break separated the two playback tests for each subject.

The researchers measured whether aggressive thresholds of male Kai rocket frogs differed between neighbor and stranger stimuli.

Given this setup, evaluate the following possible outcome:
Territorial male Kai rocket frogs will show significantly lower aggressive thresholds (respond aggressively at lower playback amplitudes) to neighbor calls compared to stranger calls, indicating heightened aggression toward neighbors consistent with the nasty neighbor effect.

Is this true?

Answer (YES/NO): NO